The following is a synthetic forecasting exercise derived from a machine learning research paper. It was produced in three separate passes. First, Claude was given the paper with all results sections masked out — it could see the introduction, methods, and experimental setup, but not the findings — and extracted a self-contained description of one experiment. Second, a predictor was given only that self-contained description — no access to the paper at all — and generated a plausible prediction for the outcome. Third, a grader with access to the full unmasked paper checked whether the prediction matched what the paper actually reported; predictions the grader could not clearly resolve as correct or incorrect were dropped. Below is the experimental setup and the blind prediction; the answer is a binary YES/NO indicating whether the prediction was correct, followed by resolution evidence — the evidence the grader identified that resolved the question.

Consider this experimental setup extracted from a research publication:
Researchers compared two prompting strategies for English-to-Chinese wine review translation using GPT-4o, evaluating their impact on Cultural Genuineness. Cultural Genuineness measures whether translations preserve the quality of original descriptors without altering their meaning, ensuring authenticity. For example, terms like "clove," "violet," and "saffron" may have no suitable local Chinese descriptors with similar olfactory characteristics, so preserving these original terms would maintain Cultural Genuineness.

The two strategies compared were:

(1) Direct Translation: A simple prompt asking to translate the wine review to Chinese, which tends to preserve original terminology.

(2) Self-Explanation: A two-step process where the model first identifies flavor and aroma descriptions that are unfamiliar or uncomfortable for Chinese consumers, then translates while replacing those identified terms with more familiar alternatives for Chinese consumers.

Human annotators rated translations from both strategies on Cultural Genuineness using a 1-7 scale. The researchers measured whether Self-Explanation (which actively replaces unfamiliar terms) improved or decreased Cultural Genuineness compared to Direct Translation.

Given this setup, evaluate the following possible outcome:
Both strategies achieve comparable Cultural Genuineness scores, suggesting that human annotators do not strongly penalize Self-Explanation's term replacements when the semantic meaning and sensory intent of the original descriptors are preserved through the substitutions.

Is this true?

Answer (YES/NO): NO